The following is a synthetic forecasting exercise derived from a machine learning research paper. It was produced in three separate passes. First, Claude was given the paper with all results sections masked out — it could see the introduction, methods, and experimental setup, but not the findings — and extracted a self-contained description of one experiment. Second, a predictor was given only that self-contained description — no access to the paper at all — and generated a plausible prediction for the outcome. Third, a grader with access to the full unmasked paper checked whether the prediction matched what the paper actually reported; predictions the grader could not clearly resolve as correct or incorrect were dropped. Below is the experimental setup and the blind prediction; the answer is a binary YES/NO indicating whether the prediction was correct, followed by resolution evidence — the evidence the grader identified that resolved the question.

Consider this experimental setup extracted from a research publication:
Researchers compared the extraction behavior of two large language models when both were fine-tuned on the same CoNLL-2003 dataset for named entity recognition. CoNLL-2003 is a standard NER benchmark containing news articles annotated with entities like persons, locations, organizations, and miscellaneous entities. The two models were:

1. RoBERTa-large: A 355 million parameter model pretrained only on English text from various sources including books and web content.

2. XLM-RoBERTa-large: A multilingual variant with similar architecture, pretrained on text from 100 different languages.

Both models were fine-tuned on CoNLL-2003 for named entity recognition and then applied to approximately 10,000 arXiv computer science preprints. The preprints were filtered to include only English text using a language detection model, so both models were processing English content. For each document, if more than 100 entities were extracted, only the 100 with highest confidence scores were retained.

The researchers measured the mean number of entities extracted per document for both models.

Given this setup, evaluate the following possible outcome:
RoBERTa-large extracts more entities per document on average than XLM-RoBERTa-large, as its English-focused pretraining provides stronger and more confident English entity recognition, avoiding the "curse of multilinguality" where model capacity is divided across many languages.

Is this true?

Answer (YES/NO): YES